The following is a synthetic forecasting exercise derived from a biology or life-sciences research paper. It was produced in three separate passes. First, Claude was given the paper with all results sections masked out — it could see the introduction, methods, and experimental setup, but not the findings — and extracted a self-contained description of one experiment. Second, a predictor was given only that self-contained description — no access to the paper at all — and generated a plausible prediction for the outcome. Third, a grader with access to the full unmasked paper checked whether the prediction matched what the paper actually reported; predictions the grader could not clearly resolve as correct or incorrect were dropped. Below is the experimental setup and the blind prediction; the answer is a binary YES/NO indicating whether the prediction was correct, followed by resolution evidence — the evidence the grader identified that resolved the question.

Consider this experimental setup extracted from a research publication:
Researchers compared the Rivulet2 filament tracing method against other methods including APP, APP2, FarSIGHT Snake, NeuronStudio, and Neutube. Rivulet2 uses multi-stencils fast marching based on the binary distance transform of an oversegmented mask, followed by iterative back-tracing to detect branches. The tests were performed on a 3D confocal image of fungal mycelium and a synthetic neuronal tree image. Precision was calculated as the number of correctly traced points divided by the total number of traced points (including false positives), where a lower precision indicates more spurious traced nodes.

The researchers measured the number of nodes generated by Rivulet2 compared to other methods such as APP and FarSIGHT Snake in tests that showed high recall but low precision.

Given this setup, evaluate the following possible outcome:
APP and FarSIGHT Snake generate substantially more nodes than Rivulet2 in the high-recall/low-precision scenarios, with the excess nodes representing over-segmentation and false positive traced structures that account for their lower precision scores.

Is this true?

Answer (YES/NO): NO